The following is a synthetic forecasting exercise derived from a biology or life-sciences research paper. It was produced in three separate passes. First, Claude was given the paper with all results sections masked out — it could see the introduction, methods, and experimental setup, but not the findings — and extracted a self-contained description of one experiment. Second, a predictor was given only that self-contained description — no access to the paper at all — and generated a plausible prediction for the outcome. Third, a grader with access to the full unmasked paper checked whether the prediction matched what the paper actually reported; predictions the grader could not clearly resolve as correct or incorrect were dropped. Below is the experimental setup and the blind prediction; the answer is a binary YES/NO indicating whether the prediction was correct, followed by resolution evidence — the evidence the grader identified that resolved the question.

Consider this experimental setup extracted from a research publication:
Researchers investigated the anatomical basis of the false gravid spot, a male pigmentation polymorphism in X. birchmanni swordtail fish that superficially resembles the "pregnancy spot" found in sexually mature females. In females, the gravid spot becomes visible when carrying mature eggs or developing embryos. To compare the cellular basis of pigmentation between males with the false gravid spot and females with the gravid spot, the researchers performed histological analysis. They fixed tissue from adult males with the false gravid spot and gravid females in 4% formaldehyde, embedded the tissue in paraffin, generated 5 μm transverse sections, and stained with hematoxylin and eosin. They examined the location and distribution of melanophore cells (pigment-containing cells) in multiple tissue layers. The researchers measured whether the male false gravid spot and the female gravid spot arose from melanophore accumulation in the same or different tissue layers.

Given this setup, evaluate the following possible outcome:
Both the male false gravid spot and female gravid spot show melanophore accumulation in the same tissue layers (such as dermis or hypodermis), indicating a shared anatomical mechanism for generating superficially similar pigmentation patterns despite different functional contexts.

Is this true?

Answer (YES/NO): NO